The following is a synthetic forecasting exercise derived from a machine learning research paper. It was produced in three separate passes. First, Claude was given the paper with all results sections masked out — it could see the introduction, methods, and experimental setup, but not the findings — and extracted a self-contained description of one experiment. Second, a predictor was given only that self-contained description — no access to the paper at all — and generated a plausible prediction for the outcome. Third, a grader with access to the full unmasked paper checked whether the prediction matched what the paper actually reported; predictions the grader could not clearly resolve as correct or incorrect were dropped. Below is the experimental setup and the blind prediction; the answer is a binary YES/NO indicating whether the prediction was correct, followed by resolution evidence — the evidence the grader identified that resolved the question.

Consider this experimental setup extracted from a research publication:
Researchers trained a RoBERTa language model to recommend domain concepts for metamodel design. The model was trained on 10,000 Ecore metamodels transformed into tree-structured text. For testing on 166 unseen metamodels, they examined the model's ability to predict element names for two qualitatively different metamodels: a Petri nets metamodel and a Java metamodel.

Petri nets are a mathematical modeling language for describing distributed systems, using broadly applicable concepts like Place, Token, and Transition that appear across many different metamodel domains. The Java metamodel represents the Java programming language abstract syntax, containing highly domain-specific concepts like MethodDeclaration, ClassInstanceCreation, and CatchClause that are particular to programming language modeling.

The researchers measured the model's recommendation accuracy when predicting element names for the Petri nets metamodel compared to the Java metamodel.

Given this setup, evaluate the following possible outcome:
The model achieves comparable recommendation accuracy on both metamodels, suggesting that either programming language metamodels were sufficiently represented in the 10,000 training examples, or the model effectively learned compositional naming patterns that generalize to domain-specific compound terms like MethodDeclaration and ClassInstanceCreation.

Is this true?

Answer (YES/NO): NO